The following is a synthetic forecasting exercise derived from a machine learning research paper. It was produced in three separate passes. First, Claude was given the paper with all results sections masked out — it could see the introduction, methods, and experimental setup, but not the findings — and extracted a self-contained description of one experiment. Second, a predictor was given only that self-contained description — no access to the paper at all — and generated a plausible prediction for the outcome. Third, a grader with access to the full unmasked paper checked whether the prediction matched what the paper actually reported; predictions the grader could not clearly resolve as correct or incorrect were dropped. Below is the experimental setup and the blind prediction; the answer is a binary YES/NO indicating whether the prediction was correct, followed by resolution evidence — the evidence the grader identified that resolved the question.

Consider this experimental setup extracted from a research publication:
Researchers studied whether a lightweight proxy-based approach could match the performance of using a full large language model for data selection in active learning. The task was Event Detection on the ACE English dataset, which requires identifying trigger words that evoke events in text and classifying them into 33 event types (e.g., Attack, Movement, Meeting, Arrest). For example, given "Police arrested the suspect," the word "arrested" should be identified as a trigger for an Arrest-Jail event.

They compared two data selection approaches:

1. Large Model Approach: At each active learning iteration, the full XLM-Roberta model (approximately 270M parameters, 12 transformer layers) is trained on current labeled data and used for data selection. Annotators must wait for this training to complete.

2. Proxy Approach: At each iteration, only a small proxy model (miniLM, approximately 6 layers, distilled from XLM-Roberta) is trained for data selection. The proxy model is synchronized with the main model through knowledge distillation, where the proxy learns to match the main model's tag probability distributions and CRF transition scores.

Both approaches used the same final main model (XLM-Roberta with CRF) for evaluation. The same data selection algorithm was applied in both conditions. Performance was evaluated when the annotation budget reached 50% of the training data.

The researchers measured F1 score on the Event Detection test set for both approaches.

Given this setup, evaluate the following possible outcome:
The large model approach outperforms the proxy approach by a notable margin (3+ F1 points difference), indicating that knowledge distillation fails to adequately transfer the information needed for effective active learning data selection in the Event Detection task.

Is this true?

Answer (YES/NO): NO